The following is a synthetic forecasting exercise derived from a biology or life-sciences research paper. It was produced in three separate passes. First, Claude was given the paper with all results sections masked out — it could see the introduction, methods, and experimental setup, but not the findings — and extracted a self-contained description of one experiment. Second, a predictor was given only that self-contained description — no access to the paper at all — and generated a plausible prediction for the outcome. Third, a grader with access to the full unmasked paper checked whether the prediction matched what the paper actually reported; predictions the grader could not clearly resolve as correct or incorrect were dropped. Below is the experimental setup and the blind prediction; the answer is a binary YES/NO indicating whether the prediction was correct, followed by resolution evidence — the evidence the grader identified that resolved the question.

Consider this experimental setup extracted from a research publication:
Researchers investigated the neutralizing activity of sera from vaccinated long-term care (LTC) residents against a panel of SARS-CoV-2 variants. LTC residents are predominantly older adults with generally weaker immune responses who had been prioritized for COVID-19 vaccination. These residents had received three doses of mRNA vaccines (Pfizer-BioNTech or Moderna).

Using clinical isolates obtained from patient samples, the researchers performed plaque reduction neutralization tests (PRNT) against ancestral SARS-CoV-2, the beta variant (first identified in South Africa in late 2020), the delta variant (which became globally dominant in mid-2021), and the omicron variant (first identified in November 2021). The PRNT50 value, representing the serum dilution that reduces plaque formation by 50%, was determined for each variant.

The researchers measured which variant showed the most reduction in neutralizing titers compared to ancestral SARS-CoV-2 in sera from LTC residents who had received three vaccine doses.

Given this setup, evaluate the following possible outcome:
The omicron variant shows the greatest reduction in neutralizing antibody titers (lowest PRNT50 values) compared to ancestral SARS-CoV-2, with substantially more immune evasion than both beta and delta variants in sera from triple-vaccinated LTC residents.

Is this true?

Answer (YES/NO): YES